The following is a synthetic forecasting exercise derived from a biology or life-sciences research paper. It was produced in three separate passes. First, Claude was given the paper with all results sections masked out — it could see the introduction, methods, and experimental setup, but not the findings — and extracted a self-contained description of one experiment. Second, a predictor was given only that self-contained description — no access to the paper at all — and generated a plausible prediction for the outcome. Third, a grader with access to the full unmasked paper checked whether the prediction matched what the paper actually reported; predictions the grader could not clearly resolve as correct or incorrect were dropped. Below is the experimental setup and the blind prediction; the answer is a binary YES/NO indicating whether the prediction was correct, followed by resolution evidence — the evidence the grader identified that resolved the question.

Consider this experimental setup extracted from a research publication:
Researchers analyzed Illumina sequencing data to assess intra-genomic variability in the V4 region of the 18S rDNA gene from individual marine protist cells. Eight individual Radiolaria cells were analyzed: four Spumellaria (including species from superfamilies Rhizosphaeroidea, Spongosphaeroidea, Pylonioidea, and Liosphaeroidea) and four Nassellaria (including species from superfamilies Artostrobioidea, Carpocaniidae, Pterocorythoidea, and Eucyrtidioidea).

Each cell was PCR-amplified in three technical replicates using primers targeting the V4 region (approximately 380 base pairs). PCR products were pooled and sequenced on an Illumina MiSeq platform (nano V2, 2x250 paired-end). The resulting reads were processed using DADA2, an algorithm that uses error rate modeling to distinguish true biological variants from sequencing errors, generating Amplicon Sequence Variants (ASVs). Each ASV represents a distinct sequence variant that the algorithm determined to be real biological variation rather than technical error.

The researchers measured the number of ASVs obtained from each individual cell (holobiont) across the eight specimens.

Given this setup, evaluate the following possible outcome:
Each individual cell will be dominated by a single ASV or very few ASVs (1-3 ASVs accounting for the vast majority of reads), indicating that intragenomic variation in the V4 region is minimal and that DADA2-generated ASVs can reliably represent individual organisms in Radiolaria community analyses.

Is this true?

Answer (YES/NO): YES